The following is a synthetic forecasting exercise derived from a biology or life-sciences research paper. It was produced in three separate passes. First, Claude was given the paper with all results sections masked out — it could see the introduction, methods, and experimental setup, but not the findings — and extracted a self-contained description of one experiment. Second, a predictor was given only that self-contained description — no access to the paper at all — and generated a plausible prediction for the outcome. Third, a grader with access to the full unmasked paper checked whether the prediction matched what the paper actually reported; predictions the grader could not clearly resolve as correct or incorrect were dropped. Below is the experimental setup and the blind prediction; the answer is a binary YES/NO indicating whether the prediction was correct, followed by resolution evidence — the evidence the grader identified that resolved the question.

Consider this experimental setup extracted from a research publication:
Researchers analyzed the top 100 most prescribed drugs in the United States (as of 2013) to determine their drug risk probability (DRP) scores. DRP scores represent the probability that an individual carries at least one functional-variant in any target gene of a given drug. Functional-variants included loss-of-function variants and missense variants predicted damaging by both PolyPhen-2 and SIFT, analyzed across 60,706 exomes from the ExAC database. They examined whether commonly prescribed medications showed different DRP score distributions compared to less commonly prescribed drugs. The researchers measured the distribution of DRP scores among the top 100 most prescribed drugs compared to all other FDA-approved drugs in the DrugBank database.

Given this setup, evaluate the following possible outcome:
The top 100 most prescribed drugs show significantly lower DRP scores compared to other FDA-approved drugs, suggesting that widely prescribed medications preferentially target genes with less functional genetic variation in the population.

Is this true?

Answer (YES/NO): NO